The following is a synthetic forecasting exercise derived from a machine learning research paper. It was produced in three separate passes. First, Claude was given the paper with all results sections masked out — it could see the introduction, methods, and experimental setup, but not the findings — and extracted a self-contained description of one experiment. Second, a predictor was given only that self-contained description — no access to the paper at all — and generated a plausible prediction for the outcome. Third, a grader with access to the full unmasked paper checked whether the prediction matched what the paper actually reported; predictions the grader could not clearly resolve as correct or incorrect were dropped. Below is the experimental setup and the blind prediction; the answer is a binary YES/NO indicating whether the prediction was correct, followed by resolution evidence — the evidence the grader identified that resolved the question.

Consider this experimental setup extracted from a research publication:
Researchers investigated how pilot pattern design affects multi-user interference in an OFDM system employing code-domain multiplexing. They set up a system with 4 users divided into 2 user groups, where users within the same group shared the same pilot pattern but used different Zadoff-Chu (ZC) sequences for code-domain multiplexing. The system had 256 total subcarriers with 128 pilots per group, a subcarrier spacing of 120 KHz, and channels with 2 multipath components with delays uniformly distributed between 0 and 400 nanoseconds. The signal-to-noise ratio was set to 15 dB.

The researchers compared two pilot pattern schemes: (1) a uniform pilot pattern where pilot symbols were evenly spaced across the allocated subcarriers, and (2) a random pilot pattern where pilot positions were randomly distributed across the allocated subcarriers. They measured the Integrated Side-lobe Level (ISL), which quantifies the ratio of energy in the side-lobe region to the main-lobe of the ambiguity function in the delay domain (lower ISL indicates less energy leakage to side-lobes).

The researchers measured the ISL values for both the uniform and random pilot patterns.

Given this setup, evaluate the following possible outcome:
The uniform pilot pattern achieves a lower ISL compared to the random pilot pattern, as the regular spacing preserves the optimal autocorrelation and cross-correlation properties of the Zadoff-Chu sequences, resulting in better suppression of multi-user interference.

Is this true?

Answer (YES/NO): YES